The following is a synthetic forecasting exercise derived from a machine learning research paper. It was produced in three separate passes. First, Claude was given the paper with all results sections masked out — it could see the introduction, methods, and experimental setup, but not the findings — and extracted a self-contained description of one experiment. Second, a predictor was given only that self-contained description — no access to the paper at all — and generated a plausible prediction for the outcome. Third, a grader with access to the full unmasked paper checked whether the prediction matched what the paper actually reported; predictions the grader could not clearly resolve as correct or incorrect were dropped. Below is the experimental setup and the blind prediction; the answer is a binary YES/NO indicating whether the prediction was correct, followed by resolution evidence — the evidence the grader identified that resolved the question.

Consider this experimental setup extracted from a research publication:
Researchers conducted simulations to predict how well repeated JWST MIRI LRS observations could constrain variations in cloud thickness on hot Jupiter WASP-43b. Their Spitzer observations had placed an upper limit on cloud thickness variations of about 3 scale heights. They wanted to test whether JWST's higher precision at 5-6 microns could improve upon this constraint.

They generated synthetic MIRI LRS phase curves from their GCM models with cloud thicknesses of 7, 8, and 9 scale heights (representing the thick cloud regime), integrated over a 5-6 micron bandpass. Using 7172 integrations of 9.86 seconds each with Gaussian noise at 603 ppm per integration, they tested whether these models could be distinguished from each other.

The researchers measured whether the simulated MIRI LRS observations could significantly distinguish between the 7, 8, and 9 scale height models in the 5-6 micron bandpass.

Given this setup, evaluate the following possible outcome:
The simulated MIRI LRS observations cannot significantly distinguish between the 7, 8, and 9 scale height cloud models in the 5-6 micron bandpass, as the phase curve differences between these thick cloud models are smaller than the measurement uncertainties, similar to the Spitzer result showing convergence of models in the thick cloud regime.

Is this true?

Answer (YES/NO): YES